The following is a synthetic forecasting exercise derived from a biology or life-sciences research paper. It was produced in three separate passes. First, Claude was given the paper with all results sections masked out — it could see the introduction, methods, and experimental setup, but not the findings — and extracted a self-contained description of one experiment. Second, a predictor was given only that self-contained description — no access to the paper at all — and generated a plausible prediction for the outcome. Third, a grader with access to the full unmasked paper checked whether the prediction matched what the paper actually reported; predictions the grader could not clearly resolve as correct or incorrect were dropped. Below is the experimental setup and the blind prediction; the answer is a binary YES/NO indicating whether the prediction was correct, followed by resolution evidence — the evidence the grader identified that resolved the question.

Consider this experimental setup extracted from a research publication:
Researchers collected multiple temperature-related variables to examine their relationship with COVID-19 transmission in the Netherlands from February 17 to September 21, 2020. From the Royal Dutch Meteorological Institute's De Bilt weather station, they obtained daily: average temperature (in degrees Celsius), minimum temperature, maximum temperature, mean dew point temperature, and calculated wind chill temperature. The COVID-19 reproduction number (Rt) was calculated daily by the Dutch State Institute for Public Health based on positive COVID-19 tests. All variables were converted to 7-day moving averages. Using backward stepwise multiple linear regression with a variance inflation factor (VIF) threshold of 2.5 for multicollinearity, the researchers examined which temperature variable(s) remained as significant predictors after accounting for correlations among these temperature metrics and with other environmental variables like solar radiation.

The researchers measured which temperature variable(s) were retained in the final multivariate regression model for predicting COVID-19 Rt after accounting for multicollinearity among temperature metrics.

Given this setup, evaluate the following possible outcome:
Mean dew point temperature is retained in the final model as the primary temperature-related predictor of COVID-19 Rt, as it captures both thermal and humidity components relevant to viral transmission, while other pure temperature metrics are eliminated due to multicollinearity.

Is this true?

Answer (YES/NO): NO